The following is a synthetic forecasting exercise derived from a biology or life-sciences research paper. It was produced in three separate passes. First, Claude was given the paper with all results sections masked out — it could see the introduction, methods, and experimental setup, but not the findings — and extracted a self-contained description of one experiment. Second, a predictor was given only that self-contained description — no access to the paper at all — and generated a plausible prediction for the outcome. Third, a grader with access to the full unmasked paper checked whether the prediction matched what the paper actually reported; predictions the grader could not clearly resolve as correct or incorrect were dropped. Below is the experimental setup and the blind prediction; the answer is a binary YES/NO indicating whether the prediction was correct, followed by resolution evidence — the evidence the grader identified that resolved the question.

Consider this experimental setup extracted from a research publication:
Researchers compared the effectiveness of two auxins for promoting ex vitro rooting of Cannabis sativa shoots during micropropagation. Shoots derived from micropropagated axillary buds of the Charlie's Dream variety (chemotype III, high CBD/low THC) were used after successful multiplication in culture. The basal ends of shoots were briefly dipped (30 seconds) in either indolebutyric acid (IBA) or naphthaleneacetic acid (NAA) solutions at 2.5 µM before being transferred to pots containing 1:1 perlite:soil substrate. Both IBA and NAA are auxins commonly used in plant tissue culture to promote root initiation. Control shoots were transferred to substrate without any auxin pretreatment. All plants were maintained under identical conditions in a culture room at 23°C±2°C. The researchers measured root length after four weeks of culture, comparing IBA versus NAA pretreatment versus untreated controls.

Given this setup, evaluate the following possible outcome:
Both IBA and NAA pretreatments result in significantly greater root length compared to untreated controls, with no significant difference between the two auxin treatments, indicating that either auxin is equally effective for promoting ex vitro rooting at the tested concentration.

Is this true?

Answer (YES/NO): NO